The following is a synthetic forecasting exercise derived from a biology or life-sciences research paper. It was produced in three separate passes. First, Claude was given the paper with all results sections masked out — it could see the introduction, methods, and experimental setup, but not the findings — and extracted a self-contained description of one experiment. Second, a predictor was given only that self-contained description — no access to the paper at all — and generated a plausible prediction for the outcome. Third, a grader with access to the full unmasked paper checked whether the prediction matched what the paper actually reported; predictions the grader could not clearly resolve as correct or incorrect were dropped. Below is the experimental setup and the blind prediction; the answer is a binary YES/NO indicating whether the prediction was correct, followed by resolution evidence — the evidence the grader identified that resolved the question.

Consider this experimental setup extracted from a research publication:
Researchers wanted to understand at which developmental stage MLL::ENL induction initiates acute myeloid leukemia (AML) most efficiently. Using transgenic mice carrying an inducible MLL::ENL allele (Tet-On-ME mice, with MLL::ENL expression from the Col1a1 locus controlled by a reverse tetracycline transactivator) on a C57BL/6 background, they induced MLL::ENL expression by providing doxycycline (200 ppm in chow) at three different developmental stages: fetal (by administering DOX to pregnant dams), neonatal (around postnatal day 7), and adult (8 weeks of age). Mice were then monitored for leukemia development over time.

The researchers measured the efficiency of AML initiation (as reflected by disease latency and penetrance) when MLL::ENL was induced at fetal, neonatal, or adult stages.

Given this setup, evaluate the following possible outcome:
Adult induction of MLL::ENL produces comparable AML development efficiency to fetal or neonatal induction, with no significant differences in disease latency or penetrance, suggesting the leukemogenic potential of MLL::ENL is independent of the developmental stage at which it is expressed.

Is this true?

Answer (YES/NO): NO